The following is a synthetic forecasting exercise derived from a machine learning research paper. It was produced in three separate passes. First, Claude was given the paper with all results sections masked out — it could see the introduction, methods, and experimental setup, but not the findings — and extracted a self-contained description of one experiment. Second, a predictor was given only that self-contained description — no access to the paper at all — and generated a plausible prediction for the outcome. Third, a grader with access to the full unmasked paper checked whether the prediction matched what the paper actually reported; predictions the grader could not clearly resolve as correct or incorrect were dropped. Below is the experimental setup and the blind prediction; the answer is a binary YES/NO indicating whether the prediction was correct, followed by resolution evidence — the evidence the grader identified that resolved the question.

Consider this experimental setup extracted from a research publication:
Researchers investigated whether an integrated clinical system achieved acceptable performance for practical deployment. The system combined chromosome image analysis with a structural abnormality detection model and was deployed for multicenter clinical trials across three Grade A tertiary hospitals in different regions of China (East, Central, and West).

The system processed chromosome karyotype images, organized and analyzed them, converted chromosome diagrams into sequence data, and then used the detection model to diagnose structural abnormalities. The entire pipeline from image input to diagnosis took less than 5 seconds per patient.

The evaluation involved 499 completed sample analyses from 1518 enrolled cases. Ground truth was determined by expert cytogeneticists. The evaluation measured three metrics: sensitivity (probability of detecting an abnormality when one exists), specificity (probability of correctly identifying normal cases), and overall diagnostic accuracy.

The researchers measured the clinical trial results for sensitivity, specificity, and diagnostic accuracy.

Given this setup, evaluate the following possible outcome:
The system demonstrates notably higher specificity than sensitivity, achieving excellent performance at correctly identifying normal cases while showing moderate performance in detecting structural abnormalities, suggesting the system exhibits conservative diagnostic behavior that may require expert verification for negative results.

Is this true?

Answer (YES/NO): YES